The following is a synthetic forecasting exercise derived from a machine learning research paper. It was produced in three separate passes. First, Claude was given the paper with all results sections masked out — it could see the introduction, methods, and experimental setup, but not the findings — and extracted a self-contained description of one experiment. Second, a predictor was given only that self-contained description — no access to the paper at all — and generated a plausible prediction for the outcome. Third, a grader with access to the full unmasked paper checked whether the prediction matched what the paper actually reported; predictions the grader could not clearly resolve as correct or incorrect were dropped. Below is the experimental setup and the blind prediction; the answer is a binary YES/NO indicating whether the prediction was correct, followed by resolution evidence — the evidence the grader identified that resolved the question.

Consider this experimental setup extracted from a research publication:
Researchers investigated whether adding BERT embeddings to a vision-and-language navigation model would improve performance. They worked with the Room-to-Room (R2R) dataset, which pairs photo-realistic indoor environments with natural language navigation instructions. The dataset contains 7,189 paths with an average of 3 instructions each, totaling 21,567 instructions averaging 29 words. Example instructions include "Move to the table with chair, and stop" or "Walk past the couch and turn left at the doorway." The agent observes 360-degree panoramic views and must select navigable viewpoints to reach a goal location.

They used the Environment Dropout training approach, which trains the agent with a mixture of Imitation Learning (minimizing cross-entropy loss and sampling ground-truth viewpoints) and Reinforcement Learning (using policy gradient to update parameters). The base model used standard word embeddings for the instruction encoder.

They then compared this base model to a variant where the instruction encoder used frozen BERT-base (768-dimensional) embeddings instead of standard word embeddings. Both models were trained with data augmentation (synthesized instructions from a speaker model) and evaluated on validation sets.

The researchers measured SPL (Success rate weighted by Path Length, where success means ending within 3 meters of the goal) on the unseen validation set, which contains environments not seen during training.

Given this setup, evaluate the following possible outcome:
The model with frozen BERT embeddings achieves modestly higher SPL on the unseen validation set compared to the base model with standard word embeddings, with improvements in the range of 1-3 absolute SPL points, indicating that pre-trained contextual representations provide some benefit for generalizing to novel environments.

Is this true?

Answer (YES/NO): NO